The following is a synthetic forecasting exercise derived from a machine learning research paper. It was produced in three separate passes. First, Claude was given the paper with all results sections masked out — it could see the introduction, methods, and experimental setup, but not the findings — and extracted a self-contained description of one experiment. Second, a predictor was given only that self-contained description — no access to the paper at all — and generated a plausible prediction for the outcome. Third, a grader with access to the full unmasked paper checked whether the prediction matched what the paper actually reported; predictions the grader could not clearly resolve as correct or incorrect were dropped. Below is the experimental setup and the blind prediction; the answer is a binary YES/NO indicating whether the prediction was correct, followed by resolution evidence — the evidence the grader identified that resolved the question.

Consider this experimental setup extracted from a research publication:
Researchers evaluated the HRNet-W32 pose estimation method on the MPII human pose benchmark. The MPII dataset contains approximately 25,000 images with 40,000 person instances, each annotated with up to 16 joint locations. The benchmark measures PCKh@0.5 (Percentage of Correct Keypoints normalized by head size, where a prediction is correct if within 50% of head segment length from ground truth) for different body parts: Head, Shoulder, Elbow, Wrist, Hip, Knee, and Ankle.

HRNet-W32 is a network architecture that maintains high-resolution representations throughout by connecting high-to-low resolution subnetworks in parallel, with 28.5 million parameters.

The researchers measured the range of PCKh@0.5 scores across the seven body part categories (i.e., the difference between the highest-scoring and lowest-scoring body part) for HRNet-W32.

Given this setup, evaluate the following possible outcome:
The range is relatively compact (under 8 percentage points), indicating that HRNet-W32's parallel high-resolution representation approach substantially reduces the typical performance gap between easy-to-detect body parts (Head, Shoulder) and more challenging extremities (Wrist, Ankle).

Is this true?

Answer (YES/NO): NO